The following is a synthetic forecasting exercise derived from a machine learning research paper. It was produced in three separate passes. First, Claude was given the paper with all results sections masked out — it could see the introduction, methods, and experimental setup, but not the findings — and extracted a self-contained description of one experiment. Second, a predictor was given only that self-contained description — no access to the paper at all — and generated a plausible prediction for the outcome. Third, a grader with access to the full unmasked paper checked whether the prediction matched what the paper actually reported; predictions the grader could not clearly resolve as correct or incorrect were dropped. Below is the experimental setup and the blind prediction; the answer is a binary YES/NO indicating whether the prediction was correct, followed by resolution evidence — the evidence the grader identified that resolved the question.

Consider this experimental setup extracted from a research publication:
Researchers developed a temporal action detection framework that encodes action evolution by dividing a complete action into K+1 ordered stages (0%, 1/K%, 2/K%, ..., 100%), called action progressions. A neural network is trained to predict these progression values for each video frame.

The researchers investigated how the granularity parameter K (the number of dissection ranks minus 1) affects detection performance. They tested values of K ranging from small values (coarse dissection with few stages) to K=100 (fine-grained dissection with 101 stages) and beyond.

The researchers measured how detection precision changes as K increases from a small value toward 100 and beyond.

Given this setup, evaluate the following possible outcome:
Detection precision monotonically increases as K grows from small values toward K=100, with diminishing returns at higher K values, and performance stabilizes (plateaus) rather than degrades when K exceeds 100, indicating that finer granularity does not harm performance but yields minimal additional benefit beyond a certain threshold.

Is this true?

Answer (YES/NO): NO